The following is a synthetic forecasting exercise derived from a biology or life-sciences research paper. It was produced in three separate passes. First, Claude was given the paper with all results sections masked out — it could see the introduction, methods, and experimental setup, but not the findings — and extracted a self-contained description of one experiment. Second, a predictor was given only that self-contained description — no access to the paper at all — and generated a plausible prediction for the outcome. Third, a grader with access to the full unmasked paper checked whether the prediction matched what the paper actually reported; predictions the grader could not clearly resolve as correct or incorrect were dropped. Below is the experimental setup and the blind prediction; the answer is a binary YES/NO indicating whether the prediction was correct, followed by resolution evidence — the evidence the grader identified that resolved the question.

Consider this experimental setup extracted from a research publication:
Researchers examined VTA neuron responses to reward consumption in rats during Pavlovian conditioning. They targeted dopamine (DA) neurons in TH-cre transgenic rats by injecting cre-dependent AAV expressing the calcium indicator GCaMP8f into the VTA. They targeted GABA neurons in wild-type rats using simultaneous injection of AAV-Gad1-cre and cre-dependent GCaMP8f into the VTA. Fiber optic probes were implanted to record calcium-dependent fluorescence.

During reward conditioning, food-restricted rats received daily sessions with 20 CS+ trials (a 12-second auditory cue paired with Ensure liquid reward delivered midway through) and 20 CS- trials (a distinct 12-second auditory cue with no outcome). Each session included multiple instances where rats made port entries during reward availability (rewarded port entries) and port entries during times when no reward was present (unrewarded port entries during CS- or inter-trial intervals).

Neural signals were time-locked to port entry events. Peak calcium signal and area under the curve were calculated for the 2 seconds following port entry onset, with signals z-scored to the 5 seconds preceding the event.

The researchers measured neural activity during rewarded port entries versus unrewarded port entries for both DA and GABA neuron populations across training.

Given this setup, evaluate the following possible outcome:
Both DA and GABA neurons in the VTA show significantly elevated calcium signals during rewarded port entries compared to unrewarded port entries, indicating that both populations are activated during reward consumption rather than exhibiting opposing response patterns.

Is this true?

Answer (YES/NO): YES